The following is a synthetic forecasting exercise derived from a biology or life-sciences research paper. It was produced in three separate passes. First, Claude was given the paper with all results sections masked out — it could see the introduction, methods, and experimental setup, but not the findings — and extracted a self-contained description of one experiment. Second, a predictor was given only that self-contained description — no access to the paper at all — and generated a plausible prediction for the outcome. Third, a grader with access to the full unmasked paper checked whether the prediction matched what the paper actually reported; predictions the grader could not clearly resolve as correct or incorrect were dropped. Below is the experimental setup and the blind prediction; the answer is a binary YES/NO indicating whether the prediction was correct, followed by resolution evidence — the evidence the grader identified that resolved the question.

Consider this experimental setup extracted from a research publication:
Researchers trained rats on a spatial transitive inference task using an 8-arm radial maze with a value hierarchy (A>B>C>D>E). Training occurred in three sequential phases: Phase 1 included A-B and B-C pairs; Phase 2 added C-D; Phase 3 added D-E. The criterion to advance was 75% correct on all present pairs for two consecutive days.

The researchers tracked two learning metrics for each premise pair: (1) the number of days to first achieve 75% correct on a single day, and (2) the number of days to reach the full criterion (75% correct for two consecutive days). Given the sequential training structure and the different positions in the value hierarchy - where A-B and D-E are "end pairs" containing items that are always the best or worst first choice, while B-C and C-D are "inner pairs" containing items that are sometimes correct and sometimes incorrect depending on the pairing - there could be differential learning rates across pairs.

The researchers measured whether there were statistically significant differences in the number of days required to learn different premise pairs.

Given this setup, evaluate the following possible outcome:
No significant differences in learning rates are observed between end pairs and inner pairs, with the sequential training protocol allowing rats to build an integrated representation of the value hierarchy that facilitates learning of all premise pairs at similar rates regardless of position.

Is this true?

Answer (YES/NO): YES